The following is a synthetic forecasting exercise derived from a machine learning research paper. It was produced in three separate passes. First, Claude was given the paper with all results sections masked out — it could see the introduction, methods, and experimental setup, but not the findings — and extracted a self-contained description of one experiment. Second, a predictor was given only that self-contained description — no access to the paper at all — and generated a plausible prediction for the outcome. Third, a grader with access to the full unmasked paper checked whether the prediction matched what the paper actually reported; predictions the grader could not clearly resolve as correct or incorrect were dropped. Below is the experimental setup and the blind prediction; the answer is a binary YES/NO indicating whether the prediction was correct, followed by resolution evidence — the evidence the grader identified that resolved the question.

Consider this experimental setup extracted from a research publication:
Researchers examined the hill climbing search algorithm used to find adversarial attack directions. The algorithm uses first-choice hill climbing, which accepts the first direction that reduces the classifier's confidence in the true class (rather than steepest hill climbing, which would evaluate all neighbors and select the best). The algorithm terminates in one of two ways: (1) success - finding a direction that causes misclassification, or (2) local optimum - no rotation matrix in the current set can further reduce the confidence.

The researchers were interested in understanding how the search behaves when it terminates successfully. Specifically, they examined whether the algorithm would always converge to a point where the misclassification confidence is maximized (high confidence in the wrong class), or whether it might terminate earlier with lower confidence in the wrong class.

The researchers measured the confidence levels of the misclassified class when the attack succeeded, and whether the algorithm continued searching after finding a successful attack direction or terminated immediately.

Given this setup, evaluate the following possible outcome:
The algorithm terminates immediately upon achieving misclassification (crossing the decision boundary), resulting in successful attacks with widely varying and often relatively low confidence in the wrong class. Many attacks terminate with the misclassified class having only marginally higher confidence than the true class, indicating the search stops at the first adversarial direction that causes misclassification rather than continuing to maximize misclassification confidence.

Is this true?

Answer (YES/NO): YES